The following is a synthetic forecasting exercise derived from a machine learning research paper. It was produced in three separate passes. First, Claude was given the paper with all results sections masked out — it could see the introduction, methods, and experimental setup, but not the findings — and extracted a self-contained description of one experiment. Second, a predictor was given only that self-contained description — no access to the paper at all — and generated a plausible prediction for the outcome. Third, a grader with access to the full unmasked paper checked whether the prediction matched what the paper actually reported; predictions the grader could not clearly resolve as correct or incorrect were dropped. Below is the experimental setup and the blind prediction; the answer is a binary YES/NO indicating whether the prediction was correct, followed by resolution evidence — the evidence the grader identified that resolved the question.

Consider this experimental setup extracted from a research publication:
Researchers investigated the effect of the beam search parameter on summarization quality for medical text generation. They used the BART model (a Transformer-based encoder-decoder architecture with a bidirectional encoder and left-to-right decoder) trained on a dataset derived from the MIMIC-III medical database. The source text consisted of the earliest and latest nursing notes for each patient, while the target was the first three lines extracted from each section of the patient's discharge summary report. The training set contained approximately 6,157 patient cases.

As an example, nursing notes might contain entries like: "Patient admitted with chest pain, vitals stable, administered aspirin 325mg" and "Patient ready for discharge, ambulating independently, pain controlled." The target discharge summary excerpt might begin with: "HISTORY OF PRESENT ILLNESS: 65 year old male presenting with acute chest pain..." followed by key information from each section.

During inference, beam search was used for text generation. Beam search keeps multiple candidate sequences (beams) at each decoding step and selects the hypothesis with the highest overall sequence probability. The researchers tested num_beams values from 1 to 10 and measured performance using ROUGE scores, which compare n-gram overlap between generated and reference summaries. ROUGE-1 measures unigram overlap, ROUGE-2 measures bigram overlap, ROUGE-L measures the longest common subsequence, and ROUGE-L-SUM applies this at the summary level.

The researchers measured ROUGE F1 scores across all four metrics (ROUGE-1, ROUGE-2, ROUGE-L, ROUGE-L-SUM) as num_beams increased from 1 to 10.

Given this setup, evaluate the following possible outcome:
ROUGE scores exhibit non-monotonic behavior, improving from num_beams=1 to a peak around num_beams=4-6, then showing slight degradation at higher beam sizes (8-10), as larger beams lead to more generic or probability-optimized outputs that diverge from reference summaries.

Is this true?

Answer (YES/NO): NO